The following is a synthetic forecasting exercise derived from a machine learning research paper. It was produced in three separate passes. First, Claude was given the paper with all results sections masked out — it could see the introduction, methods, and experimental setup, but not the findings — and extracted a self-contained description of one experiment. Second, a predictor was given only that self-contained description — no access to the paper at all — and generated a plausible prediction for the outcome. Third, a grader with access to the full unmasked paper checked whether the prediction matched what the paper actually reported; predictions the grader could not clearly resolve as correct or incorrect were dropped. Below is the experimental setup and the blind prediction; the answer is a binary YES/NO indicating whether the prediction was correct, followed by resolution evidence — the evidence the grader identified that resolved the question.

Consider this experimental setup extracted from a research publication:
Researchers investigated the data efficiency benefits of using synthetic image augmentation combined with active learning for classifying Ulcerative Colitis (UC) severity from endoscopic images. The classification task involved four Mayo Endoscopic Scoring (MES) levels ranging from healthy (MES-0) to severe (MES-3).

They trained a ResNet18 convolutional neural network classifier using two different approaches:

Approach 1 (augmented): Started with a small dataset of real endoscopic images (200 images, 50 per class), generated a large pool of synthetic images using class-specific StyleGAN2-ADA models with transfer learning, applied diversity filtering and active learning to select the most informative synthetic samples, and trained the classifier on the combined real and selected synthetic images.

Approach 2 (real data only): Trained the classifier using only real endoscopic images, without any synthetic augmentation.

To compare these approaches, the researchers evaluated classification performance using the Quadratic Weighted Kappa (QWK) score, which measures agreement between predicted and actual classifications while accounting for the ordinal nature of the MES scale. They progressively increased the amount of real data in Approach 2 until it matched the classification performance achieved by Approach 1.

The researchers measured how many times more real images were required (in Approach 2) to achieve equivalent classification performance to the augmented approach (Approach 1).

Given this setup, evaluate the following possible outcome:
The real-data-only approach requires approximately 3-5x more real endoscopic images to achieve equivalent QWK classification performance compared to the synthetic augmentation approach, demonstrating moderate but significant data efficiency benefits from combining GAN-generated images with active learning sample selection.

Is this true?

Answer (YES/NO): YES